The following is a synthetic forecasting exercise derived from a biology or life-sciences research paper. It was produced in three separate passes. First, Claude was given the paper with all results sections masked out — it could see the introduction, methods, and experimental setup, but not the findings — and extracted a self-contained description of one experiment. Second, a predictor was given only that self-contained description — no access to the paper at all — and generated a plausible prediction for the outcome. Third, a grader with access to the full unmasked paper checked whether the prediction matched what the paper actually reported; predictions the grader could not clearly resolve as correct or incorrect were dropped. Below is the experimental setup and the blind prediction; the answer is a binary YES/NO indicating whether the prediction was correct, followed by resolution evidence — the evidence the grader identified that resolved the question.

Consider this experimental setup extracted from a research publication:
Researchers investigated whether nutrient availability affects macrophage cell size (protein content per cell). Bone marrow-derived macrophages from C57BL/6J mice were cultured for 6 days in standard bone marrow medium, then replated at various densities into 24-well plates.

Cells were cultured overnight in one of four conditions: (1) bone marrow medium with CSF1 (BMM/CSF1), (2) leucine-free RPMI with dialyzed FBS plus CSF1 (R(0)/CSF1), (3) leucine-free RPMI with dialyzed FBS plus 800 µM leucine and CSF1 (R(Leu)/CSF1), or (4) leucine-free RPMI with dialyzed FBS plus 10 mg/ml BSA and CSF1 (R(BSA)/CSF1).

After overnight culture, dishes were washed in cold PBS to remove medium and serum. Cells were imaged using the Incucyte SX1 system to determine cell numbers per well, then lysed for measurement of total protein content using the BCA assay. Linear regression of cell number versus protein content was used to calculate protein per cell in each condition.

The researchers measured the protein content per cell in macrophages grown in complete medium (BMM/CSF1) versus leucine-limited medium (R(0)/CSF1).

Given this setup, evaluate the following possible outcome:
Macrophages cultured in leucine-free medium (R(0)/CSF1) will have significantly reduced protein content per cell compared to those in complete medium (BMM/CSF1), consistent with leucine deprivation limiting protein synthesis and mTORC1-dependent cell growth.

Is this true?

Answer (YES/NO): NO